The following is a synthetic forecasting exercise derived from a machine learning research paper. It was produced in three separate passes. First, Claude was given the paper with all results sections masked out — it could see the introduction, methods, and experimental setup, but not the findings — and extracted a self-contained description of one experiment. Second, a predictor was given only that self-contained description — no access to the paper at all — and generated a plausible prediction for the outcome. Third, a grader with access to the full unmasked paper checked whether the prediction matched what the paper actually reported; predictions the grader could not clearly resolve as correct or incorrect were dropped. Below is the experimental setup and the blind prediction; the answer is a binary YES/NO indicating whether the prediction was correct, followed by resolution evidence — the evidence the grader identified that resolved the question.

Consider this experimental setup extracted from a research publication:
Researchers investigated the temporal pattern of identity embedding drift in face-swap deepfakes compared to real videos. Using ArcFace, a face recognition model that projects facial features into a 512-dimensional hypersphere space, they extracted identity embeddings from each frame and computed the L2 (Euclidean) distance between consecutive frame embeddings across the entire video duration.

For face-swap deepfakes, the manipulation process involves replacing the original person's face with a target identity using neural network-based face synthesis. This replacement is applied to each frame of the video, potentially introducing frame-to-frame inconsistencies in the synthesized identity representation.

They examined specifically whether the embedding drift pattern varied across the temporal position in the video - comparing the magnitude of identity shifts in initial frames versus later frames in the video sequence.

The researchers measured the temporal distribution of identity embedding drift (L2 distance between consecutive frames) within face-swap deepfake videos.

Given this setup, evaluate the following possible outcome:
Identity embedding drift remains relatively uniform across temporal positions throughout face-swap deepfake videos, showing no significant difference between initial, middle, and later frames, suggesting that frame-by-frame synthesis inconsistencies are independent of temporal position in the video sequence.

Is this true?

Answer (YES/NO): NO